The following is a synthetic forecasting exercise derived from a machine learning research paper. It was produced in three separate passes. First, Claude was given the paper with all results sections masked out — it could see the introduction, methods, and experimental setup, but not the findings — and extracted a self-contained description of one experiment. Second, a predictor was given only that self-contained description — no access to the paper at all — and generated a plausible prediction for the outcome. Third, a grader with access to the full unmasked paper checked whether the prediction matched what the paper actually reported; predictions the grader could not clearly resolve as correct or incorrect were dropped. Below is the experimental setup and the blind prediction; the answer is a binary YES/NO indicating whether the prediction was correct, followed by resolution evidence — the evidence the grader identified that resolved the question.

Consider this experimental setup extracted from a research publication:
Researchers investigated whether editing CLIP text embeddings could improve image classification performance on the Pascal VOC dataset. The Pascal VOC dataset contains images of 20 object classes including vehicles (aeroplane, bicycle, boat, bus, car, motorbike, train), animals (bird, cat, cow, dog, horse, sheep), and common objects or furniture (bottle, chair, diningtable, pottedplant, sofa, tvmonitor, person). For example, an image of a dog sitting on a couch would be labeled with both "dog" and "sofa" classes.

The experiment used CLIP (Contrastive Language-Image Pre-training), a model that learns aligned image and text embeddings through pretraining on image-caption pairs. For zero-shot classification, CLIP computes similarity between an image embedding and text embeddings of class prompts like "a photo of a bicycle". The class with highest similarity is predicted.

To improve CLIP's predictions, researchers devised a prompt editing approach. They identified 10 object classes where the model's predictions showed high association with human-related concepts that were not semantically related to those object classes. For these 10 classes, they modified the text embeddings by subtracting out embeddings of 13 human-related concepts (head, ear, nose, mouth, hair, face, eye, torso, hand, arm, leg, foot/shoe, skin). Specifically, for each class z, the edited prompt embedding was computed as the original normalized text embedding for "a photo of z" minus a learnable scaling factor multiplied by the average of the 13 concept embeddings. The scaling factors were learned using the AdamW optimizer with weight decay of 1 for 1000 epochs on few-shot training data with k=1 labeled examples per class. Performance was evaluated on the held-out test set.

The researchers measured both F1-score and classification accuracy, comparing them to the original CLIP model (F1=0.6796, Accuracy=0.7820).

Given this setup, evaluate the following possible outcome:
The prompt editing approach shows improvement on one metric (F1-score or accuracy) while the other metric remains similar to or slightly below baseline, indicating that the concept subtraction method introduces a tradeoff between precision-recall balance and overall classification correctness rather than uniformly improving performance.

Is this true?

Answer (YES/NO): YES